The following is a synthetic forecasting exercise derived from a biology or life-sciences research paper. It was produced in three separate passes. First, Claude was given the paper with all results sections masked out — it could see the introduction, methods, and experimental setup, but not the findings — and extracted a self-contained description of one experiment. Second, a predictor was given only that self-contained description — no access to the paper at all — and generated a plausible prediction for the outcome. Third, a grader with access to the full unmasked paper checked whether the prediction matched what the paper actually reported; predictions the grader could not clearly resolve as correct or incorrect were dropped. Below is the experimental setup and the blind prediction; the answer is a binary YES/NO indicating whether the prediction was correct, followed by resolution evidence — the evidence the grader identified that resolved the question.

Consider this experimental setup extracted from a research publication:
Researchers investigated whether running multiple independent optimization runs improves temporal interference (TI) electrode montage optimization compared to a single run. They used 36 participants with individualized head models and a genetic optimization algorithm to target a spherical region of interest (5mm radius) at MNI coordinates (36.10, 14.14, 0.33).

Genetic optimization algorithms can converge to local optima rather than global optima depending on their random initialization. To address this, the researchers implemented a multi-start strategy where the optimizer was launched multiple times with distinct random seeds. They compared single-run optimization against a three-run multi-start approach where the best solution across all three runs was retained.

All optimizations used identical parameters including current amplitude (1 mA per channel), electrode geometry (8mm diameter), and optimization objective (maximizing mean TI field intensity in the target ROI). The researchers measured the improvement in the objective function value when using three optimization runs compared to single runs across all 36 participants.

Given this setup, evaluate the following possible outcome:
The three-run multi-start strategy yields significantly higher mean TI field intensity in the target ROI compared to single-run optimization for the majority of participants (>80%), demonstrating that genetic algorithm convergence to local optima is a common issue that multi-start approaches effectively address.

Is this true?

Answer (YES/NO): NO